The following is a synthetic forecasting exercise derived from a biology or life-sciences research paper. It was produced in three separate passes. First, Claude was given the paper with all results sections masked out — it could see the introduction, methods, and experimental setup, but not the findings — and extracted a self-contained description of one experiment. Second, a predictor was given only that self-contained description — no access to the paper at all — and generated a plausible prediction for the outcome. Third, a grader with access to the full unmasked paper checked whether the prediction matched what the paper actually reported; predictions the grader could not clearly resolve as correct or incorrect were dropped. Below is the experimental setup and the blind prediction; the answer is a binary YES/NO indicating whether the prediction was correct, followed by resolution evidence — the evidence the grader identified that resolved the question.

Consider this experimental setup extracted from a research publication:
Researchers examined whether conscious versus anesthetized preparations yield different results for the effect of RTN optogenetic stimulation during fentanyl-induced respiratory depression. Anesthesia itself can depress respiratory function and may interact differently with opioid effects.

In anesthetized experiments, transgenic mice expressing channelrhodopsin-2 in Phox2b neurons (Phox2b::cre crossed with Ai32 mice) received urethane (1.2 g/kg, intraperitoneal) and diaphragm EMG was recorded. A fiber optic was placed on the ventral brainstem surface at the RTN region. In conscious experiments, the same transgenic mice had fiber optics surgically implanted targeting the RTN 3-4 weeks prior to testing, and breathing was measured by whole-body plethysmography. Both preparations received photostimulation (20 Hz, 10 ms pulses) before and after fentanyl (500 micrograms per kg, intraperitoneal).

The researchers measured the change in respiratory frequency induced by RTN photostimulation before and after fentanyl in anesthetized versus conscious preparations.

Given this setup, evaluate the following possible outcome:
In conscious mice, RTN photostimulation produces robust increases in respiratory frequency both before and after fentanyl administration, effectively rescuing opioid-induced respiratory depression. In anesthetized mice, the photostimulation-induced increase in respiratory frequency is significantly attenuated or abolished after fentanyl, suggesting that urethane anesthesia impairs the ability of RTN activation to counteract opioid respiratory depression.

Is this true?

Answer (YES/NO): NO